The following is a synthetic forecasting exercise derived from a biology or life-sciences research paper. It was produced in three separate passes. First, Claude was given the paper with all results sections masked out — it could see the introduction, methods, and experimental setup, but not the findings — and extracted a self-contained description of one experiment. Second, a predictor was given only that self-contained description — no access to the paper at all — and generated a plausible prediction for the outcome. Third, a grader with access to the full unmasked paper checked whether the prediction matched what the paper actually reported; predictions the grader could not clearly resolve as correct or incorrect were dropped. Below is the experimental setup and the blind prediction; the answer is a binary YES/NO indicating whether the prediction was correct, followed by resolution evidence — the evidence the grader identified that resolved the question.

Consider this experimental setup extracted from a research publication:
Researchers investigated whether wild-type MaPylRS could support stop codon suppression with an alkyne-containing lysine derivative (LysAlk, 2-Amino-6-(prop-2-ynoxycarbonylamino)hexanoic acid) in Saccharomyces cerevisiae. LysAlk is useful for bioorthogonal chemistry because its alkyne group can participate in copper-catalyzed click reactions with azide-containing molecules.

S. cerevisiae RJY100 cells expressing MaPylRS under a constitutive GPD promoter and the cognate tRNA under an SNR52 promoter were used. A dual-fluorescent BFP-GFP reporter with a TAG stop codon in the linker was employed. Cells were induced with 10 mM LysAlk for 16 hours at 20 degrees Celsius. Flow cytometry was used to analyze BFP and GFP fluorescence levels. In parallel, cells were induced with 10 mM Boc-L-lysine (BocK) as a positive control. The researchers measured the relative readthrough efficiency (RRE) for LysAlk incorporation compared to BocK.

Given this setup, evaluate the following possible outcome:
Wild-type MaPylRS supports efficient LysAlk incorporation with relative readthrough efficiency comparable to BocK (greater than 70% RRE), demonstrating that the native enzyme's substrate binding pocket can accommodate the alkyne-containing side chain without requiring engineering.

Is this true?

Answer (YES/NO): NO